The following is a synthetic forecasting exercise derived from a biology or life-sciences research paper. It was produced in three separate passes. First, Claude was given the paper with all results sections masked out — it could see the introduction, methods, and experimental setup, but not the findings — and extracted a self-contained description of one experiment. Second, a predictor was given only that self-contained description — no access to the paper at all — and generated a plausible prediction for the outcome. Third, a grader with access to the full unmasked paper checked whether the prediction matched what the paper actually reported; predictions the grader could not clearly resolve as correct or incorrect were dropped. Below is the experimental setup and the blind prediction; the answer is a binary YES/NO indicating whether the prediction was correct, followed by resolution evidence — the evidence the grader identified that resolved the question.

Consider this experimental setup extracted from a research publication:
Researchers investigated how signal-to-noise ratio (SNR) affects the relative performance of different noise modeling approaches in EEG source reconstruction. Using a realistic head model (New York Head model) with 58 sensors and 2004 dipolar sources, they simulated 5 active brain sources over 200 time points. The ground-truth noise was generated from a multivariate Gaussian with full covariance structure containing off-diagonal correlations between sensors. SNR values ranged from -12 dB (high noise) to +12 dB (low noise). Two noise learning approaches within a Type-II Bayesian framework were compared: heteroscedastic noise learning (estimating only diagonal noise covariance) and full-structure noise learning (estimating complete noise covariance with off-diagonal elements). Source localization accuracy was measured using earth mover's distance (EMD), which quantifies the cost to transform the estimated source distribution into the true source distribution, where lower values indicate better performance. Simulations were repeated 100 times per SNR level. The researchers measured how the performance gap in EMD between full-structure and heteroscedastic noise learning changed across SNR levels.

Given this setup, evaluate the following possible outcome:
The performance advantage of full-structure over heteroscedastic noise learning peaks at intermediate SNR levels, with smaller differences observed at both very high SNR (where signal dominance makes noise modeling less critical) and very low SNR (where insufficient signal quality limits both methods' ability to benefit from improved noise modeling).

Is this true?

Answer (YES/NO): NO